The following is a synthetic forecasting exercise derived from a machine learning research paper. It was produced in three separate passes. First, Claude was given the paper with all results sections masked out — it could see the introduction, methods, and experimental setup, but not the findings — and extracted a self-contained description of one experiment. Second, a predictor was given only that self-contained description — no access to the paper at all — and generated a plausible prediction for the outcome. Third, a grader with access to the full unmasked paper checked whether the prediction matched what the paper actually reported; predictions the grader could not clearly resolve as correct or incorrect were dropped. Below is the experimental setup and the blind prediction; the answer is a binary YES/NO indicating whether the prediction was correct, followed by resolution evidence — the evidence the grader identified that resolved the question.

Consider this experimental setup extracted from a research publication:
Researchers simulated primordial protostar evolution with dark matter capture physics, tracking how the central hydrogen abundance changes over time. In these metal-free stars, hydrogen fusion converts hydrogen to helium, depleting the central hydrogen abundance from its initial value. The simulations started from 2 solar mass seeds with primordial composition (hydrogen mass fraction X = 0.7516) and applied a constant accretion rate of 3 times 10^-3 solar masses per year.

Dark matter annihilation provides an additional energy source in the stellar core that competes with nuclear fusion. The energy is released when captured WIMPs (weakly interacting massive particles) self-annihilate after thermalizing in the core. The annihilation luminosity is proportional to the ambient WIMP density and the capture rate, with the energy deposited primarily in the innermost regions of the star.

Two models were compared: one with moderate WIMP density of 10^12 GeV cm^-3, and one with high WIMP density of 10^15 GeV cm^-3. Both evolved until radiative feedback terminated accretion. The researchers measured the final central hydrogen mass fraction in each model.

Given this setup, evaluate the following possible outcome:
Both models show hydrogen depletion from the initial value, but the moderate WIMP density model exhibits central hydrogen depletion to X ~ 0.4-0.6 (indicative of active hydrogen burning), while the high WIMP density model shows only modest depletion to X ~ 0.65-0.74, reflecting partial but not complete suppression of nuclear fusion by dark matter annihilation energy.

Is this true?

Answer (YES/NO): NO